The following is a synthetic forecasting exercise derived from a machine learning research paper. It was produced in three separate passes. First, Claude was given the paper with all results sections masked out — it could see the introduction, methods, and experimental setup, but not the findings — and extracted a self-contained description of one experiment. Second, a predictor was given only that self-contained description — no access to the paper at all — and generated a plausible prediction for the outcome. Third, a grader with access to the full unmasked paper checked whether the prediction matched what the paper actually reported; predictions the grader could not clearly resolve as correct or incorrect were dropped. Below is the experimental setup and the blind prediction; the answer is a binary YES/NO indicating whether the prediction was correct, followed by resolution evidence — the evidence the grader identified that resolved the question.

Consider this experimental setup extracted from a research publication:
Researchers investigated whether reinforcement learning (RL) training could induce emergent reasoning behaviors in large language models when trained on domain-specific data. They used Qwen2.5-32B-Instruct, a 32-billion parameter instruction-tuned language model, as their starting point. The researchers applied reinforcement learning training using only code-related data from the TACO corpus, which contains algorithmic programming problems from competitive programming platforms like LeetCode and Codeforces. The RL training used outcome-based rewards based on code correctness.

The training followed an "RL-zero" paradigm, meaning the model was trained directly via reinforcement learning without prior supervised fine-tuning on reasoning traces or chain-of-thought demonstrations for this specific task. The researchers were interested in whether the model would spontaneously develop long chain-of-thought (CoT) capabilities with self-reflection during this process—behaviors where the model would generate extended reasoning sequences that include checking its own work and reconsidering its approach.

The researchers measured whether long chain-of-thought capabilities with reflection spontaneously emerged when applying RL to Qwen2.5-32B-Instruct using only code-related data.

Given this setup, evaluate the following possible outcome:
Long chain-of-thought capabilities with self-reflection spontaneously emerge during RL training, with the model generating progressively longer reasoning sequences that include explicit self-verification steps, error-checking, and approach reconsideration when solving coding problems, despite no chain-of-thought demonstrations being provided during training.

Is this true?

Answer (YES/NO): NO